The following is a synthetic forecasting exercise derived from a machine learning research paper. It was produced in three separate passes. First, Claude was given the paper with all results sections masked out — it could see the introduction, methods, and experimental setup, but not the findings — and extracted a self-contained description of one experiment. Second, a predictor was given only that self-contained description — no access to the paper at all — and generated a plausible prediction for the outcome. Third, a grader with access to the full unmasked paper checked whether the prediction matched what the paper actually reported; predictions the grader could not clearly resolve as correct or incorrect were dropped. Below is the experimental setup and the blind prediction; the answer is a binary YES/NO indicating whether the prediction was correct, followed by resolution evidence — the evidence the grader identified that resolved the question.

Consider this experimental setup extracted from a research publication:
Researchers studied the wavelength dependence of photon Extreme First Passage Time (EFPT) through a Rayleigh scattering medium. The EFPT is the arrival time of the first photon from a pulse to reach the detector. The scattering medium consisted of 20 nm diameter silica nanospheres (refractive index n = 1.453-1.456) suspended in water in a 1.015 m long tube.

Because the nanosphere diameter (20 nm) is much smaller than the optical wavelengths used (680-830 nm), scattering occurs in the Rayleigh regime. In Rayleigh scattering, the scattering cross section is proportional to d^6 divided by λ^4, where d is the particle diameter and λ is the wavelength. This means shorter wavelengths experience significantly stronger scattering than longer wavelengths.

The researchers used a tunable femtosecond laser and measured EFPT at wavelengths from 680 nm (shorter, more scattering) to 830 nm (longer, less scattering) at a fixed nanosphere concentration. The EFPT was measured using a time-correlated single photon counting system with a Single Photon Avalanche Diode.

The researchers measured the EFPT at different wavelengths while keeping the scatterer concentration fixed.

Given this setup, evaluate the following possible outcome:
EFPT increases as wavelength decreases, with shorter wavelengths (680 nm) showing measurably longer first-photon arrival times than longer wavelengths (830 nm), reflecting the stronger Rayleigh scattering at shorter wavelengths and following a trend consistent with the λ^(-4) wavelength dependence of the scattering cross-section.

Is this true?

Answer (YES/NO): NO